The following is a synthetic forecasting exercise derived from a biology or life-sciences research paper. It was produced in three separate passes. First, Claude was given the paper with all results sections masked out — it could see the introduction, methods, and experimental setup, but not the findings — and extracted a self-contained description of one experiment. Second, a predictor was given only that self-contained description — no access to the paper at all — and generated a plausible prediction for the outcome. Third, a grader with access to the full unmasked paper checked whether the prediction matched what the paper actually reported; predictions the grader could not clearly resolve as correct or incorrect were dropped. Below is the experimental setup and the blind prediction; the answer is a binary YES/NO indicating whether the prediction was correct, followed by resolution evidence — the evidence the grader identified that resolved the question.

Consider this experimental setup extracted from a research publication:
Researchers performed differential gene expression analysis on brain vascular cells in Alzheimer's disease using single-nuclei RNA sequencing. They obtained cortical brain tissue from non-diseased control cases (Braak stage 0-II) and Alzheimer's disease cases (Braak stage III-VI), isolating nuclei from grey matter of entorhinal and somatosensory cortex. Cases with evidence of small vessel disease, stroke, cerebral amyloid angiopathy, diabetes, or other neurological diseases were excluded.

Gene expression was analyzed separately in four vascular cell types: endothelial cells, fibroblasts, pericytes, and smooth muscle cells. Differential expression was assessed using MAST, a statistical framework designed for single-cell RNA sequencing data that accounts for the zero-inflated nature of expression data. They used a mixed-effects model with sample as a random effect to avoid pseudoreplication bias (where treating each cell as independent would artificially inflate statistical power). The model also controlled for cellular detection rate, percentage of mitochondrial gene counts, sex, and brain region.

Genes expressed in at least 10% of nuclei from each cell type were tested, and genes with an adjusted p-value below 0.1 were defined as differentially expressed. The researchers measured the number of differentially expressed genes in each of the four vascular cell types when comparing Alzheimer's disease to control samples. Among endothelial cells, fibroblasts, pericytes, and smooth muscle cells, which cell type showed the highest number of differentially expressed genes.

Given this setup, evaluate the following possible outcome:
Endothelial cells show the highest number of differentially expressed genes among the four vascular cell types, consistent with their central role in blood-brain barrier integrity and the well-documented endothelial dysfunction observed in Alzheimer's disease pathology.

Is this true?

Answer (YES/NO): YES